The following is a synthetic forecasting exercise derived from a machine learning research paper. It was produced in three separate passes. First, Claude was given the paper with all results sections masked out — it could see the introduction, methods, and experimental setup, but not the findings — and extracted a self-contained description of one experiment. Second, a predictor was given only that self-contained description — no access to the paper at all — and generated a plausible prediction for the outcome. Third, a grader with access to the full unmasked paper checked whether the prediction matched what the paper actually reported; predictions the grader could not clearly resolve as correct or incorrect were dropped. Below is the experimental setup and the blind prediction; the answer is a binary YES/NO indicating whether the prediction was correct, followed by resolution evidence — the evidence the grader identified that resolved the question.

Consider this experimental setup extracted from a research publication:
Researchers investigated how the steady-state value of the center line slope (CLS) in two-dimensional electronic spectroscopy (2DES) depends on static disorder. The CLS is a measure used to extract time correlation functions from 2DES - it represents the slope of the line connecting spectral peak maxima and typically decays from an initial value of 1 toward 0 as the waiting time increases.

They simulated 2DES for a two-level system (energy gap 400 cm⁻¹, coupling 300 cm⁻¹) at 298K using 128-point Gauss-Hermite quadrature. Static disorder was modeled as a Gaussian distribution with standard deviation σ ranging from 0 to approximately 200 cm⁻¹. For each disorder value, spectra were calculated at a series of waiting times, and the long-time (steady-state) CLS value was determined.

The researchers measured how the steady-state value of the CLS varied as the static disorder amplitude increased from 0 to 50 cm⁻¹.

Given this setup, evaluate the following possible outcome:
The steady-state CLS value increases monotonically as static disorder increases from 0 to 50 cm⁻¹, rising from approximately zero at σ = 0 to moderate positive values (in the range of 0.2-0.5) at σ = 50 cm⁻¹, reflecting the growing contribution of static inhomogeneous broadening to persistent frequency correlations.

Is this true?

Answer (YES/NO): NO